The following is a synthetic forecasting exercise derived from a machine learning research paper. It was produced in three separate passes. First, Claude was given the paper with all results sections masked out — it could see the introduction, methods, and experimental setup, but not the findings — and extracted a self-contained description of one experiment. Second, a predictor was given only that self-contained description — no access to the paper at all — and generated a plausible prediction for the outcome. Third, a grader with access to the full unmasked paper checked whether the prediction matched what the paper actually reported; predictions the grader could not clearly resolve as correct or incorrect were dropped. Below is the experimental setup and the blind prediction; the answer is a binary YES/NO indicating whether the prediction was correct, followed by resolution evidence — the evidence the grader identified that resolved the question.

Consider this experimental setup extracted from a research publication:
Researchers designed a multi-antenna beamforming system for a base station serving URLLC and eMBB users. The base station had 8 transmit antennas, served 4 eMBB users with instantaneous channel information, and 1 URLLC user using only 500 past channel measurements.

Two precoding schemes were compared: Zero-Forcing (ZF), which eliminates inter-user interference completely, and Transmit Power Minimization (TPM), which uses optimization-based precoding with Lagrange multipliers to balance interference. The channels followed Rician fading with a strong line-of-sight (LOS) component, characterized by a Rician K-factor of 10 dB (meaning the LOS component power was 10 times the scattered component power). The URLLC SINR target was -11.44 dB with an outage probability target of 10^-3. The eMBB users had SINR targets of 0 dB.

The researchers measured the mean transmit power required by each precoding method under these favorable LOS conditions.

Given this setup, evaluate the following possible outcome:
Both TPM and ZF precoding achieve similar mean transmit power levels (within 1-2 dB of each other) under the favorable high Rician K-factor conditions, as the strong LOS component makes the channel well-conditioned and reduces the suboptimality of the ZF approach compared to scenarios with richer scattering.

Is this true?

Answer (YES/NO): YES